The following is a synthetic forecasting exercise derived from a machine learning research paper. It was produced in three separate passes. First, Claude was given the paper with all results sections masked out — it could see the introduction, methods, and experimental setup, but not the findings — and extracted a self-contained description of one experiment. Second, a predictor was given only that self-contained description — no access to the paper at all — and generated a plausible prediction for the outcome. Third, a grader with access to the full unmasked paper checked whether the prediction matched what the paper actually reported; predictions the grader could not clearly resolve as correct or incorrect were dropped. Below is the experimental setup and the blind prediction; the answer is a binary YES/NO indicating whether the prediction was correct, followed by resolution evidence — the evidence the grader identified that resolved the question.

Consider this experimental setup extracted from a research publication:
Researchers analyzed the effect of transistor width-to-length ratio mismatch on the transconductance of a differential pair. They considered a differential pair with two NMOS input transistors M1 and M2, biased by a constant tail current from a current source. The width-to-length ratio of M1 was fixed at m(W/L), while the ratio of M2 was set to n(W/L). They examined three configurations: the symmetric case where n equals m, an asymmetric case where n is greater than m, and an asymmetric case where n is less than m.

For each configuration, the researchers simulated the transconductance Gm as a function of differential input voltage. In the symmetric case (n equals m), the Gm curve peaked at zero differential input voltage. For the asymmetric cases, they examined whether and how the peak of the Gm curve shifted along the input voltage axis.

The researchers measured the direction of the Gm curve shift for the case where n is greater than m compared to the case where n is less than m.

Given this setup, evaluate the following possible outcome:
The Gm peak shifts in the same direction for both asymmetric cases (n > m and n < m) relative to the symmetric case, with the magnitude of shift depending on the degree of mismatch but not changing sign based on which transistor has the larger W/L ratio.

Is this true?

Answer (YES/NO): NO